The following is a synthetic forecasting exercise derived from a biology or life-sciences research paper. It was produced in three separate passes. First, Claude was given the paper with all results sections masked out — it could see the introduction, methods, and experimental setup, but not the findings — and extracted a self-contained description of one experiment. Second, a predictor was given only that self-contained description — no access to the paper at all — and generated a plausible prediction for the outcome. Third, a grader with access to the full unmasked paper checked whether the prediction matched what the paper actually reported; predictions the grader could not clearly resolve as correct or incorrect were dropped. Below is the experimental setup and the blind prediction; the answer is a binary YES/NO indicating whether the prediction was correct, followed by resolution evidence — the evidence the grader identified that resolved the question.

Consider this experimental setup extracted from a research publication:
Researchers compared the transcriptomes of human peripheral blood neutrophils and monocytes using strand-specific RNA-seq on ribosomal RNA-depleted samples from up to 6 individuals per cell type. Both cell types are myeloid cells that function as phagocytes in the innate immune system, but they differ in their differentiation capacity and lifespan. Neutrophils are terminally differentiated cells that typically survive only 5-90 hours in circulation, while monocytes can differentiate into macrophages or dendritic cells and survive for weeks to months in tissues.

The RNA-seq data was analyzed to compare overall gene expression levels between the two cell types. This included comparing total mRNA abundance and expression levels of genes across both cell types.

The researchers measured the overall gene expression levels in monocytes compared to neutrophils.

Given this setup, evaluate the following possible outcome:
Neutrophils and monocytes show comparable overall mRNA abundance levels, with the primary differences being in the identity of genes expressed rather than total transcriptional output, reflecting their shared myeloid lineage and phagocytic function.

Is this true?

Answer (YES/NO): NO